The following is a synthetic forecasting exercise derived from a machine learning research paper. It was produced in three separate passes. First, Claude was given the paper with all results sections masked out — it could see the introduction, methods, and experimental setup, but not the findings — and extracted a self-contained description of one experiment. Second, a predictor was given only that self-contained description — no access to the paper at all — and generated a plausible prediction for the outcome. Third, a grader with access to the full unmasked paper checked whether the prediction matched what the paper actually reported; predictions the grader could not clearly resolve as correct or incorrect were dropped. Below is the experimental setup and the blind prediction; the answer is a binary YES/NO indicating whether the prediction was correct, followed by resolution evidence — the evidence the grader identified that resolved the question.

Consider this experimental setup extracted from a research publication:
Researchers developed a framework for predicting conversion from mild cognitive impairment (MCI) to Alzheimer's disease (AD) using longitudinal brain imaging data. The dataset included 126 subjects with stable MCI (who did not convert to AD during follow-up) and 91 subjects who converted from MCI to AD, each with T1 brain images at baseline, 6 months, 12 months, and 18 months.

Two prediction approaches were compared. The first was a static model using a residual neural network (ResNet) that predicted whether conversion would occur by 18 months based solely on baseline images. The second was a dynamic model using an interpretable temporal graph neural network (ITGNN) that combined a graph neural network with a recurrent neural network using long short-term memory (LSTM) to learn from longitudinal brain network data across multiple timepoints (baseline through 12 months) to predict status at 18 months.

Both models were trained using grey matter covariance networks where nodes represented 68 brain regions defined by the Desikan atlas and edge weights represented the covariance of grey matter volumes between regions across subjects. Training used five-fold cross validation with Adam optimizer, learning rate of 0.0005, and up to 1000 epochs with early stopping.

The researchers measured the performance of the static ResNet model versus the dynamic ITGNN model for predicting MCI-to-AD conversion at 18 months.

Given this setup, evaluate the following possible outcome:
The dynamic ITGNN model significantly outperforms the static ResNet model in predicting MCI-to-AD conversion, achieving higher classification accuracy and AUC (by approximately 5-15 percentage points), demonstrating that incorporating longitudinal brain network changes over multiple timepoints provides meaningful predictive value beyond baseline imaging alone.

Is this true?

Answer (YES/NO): NO